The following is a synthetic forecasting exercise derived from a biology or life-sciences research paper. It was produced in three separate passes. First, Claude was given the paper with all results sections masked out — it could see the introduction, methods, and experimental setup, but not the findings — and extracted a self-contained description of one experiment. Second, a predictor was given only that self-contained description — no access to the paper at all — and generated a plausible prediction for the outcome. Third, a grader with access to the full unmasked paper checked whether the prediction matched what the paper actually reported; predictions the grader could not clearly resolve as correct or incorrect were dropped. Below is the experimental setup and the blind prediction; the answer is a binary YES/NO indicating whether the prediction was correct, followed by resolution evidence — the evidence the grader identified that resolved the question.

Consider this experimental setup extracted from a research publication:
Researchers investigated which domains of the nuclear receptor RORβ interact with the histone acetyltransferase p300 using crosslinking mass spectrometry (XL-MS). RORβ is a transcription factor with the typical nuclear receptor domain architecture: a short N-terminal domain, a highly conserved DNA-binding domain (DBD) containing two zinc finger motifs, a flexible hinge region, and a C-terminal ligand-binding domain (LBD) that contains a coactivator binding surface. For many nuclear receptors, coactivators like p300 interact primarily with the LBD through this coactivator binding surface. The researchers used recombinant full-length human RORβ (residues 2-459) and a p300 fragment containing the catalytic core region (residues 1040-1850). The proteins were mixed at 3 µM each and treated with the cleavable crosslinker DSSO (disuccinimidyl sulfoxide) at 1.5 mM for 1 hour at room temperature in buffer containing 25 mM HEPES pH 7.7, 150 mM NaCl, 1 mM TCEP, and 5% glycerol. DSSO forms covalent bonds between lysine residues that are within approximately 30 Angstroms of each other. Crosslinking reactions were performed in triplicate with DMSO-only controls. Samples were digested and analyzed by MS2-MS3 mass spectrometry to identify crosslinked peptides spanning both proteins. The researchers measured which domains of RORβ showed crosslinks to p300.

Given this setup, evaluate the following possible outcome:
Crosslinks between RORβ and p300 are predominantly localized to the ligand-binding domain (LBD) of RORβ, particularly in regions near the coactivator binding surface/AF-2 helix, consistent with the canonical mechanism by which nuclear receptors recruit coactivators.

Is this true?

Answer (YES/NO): NO